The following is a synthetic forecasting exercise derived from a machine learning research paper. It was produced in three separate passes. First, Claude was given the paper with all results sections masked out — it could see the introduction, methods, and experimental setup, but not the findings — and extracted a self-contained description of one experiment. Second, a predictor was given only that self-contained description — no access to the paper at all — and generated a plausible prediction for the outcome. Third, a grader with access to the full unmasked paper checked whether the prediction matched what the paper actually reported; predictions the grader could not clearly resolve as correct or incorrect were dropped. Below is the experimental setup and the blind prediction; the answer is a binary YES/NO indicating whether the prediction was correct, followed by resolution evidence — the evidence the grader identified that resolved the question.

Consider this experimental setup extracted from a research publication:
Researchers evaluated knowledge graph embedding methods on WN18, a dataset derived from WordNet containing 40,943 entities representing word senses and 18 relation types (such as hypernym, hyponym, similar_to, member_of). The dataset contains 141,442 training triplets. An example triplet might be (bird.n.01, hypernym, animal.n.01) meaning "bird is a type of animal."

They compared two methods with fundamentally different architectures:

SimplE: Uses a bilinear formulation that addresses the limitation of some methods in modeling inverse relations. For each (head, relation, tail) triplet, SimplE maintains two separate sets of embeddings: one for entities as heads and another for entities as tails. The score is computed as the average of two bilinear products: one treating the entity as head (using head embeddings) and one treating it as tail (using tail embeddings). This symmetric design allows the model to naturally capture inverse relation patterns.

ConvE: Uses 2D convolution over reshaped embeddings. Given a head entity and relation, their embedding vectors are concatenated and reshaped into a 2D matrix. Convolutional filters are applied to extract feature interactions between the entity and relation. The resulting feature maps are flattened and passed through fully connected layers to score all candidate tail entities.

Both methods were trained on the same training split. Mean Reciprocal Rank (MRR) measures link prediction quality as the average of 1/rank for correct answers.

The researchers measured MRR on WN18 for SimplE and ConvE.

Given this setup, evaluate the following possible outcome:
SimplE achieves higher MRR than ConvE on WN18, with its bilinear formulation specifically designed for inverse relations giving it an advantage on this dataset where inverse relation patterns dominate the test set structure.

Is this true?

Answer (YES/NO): NO